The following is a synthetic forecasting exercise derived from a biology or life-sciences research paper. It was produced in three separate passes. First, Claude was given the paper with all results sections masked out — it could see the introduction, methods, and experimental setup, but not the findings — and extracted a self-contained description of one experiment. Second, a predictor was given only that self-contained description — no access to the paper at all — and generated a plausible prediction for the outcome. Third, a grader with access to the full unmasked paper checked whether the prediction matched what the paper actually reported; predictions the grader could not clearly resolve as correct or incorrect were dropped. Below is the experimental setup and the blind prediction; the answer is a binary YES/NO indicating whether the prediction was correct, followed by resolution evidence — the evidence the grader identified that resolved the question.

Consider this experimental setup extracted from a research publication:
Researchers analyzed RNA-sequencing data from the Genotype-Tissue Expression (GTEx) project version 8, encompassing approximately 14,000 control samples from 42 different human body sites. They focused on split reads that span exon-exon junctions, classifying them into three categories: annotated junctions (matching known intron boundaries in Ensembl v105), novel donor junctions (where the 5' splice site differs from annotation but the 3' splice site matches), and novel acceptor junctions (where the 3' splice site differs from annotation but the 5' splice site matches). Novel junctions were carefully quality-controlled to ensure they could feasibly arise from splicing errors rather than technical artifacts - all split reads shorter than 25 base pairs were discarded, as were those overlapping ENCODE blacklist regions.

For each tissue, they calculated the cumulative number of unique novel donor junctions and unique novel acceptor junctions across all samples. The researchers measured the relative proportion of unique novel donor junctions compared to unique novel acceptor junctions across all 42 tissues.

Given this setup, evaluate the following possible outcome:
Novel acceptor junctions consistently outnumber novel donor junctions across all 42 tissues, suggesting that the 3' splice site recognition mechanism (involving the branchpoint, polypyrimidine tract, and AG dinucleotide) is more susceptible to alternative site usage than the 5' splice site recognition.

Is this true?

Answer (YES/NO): YES